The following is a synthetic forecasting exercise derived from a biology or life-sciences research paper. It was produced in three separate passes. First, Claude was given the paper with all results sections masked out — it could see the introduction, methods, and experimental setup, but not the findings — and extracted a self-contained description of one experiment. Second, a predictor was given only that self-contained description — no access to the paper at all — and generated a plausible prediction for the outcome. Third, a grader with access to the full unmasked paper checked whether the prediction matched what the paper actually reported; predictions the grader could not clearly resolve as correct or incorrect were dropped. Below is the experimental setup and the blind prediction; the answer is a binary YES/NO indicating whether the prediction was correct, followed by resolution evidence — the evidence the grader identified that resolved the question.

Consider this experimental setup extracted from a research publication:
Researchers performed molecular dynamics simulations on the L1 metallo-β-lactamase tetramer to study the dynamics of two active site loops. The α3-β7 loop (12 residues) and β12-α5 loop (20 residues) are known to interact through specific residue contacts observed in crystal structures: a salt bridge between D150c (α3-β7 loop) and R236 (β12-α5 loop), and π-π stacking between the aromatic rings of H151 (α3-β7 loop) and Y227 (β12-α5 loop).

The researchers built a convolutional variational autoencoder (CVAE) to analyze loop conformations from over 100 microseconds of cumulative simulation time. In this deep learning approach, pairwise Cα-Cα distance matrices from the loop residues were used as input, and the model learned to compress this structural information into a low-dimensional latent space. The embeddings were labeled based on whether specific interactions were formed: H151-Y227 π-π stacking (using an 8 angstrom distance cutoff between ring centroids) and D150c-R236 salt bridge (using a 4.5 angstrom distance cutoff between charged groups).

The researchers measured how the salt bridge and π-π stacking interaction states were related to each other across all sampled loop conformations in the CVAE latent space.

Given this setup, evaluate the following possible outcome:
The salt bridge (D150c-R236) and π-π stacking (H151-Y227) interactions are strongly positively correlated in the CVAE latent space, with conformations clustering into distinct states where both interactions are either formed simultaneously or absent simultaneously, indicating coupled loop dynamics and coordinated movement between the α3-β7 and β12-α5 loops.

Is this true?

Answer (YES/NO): NO